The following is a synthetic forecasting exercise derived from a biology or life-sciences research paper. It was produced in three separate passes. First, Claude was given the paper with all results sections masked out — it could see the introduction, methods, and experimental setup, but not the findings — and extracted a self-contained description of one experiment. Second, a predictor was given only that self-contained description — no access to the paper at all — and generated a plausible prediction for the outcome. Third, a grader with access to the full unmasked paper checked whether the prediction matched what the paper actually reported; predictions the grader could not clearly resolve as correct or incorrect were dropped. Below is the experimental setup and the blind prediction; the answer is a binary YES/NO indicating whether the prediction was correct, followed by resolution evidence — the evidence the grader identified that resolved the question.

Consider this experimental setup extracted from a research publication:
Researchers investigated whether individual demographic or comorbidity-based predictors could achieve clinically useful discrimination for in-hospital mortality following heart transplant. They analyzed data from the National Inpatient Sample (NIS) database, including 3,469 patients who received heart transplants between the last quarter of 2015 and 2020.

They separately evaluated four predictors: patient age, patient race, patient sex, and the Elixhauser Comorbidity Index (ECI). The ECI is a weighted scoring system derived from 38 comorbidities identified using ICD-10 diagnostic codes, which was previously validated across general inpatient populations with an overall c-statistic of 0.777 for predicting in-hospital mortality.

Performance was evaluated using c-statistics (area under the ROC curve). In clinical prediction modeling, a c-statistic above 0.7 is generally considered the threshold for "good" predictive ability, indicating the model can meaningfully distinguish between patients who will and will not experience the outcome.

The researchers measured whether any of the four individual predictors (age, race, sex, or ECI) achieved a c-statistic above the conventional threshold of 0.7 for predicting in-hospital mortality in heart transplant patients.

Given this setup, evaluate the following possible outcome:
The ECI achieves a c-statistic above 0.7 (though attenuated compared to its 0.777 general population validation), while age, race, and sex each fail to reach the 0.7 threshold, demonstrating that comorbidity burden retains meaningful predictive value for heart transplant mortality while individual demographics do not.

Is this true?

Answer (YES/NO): NO